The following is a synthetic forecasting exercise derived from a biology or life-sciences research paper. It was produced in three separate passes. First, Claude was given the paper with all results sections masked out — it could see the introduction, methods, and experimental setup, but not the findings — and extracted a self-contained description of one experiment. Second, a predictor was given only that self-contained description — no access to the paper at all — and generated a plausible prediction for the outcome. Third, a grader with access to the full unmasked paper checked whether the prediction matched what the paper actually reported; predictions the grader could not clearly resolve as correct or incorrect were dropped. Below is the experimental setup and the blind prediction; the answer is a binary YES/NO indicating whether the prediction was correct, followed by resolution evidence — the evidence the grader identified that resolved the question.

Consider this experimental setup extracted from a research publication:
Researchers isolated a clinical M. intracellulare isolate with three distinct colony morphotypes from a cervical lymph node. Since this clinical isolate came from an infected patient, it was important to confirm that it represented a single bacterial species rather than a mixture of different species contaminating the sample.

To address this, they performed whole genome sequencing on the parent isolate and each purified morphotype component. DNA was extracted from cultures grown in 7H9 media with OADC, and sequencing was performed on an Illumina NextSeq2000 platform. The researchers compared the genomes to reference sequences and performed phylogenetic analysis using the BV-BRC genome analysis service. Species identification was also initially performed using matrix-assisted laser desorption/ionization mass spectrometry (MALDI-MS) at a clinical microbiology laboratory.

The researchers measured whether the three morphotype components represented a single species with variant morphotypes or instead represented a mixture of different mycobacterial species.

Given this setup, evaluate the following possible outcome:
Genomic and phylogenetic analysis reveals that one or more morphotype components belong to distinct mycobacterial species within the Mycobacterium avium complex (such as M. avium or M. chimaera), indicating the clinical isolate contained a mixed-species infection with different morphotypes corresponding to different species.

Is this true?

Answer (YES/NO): NO